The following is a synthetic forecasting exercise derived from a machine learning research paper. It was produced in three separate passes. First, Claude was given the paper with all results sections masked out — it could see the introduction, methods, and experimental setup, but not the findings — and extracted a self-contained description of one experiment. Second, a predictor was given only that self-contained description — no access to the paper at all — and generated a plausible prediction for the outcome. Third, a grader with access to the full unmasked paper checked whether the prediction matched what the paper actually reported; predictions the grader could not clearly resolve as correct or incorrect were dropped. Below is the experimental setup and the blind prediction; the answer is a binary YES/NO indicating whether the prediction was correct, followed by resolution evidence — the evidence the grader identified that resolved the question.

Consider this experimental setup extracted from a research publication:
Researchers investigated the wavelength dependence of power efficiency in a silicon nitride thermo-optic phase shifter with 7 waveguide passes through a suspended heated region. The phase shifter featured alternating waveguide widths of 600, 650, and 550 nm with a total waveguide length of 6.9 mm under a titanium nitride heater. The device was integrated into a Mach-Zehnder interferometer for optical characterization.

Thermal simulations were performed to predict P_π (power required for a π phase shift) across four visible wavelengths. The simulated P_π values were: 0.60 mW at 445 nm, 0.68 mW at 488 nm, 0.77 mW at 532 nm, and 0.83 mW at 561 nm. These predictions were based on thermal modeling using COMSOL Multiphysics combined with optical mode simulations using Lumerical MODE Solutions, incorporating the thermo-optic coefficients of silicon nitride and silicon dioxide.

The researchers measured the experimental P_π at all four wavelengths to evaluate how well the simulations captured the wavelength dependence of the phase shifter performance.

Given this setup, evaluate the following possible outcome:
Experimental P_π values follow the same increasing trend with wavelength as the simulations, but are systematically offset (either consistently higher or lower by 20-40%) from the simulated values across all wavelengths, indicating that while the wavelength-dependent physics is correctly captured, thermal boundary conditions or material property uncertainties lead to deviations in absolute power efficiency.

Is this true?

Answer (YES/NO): NO